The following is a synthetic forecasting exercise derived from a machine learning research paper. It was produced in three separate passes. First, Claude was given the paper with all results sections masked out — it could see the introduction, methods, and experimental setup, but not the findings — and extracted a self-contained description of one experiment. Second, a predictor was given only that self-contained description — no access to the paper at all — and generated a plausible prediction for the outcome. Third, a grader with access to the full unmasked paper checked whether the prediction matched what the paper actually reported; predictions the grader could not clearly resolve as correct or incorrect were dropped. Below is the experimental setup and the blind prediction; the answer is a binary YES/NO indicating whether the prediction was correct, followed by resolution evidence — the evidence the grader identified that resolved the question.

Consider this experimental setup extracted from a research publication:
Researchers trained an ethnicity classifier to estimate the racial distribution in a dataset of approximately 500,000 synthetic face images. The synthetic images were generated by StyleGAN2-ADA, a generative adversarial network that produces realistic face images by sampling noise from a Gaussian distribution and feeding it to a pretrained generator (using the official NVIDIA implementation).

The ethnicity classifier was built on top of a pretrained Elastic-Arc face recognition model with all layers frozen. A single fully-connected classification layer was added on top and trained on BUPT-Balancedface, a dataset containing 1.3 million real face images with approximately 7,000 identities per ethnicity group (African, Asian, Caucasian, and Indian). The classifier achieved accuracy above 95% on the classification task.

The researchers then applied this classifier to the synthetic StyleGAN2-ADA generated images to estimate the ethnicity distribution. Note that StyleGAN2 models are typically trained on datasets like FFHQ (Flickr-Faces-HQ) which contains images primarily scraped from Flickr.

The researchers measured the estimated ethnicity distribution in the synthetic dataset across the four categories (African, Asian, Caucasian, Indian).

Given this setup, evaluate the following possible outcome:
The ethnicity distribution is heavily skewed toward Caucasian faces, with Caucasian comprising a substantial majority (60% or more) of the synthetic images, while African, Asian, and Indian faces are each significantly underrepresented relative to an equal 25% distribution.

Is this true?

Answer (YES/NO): YES